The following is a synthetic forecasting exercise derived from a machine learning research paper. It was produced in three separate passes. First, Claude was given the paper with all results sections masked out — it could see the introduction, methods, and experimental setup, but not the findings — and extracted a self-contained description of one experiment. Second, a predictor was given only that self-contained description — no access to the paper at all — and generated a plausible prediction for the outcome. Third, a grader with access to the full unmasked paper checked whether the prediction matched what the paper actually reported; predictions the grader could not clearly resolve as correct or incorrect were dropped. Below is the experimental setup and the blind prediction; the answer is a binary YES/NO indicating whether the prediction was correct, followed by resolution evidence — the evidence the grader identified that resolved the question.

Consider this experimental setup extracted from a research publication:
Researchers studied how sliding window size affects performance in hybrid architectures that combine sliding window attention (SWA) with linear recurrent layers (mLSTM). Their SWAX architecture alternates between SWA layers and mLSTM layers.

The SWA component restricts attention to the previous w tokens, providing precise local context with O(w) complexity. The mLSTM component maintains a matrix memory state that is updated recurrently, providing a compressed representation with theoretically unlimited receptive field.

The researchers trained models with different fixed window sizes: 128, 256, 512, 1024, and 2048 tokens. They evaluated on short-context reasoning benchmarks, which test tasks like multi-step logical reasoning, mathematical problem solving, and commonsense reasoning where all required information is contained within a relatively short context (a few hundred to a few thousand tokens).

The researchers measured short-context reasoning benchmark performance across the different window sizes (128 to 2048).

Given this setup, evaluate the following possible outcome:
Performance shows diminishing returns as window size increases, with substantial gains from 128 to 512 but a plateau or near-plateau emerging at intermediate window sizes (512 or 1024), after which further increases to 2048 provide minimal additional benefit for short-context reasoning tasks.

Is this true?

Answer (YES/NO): NO